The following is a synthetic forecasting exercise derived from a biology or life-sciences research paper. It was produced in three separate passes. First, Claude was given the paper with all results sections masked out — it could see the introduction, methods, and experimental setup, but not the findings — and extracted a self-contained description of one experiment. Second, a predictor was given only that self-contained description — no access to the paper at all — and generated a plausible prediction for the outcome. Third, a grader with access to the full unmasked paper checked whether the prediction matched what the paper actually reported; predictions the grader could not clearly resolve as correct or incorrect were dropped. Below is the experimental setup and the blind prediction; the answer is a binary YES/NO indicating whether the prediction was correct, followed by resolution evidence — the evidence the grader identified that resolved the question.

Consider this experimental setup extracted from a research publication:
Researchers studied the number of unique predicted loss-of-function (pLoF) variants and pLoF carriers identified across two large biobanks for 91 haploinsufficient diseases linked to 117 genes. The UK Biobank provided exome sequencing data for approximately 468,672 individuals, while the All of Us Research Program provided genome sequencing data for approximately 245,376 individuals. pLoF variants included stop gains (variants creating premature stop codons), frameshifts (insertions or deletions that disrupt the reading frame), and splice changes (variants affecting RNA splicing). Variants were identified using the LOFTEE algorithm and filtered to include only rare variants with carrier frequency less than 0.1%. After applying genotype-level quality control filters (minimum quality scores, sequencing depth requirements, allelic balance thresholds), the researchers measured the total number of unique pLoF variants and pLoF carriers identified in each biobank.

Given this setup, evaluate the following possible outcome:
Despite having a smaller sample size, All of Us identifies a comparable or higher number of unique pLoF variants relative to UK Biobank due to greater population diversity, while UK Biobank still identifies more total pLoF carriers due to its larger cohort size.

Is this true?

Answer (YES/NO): YES